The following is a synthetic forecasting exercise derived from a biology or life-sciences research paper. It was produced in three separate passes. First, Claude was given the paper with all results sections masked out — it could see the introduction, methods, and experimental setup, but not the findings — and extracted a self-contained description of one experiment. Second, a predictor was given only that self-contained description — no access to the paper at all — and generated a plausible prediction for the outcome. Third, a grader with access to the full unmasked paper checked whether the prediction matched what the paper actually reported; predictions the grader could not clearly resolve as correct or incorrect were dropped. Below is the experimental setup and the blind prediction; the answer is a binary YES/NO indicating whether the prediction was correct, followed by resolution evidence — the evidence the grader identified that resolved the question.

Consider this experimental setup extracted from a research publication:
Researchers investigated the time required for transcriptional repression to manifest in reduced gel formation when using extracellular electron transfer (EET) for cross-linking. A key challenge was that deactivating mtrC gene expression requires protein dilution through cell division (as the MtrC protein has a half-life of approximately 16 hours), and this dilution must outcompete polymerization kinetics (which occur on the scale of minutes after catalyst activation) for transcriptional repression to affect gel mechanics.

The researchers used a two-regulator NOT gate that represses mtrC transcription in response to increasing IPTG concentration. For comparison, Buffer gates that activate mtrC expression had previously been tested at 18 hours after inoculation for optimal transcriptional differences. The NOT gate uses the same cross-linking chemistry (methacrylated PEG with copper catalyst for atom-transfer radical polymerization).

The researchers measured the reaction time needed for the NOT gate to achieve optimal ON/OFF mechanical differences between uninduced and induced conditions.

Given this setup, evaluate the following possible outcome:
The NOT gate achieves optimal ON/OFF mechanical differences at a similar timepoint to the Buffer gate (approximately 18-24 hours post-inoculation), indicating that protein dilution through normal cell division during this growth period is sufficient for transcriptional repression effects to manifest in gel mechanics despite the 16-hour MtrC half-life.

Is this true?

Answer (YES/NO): YES